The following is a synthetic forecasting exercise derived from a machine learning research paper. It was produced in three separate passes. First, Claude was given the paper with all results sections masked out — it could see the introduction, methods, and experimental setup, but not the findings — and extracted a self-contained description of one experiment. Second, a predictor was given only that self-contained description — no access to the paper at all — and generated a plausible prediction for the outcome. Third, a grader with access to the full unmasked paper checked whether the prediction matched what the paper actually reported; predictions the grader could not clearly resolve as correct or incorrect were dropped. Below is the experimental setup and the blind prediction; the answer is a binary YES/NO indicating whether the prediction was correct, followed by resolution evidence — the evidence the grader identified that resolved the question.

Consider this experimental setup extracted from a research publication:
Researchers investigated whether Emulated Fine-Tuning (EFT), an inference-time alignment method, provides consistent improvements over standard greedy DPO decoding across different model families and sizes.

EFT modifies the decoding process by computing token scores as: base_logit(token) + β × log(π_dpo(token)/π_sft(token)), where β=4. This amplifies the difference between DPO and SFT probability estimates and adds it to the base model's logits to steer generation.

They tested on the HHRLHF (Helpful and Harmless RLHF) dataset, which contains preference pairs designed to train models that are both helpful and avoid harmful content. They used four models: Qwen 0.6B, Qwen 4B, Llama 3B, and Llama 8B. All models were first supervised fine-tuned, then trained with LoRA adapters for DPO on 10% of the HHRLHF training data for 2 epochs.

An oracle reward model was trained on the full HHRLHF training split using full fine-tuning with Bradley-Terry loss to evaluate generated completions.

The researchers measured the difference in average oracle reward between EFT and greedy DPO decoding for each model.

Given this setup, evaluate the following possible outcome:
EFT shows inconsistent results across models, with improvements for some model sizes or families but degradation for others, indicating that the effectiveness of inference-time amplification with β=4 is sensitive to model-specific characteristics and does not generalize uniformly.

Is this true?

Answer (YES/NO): NO